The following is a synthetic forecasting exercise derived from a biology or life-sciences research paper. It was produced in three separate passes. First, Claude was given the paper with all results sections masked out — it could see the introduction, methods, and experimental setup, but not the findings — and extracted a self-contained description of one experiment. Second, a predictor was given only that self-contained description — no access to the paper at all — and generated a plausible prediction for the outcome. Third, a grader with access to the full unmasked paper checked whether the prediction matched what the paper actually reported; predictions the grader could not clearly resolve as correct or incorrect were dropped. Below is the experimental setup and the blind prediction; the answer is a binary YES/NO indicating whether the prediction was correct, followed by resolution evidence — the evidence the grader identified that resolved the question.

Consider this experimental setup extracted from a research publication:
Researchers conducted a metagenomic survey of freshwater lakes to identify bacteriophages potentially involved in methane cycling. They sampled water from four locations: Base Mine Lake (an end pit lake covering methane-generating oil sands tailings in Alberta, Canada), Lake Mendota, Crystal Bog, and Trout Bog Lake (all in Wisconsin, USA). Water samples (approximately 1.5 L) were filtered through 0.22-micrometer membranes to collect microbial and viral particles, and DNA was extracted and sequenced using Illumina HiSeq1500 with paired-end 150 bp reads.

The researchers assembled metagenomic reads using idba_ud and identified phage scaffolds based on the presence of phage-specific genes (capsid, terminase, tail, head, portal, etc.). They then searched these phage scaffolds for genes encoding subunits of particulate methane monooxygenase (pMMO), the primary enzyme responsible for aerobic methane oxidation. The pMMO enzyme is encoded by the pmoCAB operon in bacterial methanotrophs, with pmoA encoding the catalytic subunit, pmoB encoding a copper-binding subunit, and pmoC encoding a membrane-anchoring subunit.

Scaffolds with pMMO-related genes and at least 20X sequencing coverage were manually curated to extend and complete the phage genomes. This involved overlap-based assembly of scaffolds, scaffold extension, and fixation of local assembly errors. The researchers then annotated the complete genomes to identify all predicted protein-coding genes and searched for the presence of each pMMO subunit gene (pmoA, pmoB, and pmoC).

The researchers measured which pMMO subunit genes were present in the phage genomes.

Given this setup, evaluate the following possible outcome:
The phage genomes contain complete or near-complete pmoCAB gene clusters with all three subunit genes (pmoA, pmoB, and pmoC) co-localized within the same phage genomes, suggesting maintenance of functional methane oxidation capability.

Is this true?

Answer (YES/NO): NO